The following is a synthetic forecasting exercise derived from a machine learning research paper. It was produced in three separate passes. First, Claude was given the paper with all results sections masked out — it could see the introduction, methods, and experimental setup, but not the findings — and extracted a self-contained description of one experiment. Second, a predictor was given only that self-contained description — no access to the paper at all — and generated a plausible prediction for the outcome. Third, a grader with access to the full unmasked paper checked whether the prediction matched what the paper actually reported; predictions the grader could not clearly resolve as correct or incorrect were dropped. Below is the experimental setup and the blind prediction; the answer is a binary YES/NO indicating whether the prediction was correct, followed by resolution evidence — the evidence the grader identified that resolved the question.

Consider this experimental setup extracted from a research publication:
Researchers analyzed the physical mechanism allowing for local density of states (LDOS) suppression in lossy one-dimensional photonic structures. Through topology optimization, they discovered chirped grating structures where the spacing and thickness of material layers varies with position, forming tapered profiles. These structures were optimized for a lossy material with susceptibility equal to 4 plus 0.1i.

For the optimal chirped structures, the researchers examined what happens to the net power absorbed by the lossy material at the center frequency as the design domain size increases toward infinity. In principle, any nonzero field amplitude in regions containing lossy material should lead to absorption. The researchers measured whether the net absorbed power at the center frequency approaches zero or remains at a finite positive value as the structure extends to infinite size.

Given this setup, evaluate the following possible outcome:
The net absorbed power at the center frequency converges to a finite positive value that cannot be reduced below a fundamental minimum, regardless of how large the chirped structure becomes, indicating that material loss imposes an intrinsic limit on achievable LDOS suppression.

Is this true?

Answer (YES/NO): NO